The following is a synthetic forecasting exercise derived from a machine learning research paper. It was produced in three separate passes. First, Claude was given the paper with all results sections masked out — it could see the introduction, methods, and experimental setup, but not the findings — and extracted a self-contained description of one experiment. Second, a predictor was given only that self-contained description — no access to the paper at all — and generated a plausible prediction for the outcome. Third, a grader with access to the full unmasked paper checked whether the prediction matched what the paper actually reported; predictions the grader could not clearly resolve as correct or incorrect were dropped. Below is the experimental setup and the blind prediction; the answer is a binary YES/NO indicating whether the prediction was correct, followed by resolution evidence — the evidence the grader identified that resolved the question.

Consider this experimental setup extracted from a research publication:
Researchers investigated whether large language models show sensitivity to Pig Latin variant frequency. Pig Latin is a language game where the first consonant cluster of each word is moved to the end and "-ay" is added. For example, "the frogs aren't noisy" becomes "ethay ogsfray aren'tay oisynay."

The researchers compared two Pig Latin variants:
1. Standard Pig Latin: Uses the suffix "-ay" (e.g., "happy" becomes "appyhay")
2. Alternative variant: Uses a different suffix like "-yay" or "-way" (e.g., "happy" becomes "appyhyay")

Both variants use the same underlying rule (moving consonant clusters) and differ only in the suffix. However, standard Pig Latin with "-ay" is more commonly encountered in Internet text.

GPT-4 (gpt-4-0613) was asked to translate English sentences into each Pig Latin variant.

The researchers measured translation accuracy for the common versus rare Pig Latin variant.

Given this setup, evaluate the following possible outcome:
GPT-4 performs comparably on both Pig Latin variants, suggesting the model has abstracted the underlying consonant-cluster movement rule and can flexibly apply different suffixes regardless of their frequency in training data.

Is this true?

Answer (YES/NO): NO